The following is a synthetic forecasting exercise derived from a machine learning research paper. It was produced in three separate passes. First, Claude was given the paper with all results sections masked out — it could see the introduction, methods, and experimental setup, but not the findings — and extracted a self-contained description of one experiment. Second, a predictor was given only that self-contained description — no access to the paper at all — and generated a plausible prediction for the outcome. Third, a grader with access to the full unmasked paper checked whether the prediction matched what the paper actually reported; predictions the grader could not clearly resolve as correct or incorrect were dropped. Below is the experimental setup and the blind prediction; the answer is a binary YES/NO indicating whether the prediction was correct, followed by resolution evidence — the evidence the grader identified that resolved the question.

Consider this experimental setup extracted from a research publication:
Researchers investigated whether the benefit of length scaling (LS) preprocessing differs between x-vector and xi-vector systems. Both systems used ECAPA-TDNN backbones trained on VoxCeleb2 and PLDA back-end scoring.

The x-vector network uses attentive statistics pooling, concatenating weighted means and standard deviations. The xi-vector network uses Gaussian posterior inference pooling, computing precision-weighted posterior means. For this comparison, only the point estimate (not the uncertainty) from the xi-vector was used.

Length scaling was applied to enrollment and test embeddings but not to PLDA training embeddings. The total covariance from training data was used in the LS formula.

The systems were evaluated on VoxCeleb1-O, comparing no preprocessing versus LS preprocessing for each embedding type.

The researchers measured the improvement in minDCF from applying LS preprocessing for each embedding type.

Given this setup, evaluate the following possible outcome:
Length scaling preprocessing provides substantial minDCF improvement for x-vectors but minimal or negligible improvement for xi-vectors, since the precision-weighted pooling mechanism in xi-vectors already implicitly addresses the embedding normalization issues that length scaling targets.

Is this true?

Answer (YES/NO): NO